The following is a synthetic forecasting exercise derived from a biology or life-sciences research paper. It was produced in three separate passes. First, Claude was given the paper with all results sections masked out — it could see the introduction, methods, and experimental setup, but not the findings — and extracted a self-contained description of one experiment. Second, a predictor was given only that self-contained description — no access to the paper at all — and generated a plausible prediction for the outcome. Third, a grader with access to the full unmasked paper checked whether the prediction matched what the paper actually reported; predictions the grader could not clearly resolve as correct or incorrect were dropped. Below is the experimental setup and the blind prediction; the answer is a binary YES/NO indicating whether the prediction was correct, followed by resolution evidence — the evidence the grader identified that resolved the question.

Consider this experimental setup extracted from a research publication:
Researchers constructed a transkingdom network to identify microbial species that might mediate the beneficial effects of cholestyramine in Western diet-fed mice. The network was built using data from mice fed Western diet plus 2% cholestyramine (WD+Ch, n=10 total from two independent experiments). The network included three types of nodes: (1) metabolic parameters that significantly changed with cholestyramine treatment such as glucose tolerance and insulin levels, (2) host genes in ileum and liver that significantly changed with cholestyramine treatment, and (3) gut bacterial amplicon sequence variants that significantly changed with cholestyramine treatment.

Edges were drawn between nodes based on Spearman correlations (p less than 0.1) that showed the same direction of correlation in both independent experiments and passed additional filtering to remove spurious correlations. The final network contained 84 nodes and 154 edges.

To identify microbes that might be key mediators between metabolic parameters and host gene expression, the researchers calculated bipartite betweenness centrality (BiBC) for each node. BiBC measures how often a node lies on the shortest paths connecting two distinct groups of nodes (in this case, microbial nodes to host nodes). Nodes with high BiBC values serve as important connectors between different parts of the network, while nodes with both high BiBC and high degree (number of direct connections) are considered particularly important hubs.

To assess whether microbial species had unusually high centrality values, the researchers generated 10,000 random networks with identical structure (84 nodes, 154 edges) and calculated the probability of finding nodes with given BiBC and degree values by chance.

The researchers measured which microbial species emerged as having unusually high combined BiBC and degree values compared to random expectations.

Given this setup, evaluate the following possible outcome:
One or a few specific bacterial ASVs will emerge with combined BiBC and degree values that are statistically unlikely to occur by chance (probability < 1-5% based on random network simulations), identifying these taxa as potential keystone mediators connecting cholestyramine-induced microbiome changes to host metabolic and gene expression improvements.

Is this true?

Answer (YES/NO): YES